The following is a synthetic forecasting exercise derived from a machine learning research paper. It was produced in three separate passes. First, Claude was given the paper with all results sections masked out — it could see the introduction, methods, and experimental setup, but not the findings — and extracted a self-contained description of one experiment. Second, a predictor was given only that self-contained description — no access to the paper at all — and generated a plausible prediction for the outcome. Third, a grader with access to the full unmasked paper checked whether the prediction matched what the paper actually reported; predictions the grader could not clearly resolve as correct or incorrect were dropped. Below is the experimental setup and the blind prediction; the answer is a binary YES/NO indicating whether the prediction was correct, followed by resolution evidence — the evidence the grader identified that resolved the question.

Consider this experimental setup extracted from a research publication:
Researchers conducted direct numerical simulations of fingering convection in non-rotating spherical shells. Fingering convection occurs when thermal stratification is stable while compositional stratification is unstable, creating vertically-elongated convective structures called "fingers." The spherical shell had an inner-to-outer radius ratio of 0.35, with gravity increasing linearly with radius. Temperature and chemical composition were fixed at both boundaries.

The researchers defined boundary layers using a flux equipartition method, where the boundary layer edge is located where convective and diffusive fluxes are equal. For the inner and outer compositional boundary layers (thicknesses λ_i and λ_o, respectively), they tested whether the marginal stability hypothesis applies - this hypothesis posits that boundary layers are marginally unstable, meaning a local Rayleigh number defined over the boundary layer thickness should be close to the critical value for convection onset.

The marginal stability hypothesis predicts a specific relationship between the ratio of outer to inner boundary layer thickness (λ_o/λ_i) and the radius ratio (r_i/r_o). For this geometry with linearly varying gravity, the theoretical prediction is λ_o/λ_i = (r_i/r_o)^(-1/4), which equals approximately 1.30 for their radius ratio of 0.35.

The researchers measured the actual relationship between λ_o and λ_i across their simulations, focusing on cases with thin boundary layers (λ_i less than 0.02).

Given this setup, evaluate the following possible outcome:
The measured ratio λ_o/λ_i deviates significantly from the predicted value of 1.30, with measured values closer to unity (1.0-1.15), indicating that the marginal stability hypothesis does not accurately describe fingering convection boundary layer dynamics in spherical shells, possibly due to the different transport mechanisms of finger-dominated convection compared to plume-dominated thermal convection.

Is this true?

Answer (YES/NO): NO